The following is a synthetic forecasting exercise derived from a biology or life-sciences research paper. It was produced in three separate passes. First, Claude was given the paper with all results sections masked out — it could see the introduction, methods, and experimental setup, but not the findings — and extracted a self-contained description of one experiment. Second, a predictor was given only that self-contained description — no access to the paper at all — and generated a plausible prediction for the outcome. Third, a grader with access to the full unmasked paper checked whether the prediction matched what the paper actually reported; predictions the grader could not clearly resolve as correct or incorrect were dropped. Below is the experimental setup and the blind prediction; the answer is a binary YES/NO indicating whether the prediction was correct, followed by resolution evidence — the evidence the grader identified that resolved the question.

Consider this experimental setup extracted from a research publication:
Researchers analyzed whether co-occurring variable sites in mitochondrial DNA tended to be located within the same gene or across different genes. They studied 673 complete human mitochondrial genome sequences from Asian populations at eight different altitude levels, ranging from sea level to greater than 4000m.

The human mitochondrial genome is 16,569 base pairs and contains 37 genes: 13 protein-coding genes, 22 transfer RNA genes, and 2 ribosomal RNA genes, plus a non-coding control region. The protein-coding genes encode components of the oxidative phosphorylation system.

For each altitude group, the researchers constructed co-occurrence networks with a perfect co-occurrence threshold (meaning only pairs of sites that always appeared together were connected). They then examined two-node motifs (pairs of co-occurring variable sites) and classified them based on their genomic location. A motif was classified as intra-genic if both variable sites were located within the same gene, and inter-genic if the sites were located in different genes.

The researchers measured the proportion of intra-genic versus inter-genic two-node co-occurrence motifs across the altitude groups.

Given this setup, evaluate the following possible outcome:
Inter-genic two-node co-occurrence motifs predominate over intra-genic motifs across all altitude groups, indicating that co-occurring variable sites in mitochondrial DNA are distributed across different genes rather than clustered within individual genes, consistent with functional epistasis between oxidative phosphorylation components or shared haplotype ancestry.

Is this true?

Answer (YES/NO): NO